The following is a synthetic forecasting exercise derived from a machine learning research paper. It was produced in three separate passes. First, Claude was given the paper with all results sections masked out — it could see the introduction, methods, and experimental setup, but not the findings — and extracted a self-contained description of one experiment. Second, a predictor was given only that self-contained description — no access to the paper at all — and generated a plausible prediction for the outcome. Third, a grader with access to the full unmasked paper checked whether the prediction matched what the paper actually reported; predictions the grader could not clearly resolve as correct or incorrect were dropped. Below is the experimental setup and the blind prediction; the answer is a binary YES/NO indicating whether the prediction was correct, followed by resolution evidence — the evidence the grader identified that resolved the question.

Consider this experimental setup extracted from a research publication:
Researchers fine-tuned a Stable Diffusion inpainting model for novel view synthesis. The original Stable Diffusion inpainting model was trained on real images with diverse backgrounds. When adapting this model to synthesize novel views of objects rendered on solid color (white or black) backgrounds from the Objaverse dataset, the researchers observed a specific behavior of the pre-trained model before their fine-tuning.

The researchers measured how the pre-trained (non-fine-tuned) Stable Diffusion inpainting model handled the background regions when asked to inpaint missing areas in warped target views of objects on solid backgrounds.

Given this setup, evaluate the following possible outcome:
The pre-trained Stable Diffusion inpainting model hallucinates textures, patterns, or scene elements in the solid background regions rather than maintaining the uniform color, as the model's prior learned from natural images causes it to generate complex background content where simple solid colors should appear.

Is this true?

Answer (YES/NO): YES